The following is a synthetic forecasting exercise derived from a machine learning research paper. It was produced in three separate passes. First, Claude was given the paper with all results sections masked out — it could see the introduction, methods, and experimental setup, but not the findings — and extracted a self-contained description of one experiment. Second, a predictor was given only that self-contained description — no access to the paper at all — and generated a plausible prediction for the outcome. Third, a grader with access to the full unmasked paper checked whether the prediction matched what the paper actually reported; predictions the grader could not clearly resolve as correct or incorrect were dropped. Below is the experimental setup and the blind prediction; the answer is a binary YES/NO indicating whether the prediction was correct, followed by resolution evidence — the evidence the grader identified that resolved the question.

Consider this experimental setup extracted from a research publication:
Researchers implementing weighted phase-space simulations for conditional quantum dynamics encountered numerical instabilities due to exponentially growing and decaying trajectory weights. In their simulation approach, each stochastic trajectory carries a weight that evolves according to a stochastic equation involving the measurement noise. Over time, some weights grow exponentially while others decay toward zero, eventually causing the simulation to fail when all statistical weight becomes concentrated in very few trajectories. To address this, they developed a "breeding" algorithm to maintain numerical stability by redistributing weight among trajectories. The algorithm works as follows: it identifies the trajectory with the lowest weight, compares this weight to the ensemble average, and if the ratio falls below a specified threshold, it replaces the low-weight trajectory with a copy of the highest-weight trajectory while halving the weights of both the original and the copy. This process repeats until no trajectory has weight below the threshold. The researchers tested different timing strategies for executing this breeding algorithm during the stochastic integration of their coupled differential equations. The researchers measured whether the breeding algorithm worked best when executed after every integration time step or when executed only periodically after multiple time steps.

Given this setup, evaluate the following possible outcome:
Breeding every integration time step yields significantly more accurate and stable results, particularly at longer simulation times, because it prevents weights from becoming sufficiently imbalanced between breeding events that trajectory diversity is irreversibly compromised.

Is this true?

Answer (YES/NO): YES